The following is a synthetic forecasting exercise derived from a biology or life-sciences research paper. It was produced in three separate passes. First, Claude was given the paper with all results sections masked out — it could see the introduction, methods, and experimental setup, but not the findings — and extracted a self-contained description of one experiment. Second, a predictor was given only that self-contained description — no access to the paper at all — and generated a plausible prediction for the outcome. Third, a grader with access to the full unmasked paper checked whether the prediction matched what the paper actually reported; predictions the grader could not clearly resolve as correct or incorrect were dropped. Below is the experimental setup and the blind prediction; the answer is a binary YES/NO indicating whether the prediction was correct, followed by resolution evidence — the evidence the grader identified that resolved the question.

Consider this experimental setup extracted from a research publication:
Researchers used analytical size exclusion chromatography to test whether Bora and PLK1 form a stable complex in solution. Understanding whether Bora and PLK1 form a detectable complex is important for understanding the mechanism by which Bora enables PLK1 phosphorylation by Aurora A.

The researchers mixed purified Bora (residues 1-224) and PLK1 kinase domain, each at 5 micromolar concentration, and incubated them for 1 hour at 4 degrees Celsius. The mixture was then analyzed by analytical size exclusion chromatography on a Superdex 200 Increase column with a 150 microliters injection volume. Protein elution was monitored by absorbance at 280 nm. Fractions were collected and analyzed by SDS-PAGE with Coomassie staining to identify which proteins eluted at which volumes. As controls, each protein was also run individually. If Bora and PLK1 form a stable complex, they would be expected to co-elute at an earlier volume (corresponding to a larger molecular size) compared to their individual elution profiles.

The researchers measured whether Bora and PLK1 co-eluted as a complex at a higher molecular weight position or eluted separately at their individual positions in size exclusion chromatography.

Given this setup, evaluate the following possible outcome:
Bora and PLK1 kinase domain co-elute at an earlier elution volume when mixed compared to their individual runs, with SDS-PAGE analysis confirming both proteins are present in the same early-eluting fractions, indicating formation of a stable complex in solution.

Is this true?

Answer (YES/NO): NO